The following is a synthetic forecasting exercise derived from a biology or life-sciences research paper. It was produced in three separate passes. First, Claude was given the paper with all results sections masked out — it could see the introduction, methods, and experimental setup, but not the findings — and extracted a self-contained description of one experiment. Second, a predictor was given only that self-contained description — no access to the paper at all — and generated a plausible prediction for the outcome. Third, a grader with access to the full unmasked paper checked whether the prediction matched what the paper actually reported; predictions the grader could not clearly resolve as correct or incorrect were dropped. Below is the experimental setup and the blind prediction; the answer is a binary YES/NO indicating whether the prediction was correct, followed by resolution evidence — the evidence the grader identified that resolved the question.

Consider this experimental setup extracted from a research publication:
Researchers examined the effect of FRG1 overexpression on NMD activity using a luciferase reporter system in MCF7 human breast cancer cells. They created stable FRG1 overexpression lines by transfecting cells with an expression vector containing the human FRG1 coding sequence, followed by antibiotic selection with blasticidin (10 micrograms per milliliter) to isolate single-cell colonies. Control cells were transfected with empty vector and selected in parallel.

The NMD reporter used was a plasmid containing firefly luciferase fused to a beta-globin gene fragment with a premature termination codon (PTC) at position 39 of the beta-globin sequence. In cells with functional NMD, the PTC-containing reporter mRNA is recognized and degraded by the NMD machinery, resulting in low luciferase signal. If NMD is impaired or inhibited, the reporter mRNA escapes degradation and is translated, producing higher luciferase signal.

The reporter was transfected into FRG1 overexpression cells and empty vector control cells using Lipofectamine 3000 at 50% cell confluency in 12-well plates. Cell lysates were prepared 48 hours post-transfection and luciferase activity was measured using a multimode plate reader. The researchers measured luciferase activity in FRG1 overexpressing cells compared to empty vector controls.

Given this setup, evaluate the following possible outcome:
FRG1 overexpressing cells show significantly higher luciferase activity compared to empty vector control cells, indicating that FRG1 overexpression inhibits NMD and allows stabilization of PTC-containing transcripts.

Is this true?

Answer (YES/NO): YES